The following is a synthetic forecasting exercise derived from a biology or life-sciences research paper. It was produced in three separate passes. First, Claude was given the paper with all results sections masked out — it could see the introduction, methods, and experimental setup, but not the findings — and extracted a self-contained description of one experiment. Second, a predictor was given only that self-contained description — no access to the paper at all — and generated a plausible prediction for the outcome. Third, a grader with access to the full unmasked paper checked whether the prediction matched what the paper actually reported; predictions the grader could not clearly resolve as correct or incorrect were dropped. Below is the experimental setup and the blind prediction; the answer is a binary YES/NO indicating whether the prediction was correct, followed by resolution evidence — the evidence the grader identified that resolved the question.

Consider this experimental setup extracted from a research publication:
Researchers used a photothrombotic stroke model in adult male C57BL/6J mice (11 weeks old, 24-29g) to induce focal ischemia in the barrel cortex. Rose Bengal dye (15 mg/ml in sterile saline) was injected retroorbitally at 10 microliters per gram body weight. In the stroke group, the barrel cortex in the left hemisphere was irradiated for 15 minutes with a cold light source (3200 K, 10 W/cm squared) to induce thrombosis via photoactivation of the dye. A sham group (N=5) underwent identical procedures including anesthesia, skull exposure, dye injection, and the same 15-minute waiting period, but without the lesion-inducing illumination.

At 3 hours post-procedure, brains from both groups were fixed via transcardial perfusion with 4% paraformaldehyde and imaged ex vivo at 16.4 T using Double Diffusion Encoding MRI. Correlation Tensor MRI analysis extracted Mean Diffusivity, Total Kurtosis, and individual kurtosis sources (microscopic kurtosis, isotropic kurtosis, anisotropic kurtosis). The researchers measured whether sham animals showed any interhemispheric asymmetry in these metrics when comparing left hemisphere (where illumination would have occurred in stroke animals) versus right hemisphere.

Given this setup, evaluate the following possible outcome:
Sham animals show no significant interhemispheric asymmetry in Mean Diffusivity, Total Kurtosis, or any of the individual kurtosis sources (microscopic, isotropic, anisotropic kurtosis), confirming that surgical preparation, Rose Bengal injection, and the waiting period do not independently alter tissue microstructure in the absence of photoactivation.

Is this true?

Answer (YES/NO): YES